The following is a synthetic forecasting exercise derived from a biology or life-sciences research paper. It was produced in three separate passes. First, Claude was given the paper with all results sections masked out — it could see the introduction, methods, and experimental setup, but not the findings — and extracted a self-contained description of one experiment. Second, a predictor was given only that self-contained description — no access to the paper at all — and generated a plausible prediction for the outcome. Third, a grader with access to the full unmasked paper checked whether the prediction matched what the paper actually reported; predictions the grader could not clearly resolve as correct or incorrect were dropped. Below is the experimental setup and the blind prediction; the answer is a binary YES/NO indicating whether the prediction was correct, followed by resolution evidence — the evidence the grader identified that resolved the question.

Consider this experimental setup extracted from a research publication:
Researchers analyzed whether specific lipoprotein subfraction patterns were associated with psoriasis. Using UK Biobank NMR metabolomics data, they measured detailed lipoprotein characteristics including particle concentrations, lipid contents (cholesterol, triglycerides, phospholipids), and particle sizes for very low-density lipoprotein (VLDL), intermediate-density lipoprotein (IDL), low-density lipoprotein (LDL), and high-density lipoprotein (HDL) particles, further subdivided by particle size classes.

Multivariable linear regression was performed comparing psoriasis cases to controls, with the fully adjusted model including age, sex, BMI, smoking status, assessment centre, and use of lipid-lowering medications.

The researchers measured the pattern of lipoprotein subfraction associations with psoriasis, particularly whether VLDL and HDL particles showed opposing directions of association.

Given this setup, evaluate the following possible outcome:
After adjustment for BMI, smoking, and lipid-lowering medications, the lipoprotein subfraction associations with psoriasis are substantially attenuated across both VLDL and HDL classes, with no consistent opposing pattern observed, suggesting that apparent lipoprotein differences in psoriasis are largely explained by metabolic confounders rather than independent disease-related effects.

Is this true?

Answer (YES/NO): YES